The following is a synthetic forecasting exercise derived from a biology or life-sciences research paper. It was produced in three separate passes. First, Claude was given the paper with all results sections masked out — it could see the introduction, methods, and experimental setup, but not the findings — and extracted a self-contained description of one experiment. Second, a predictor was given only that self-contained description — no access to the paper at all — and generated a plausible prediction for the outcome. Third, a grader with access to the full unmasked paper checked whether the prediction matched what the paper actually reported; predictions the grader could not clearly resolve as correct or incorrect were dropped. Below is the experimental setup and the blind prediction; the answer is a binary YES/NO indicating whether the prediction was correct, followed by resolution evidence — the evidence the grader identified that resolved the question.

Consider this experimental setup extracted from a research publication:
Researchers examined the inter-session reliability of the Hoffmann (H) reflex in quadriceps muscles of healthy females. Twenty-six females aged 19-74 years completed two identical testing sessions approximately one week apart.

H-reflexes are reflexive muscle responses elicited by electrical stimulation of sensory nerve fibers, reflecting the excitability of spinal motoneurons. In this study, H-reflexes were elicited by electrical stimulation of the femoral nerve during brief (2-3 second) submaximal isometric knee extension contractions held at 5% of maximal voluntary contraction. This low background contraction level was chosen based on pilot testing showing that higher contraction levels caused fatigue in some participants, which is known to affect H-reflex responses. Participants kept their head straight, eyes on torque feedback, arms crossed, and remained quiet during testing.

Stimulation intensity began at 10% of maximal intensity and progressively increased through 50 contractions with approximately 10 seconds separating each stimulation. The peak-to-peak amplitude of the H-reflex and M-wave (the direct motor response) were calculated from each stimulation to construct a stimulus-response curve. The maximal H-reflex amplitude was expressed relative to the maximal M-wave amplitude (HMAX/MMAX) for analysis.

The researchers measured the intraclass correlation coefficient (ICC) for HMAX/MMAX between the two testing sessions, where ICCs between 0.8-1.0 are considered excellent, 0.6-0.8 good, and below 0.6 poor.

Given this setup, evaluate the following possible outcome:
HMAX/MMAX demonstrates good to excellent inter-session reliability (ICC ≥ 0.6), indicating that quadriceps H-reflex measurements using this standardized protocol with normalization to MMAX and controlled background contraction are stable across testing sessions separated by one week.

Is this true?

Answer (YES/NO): YES